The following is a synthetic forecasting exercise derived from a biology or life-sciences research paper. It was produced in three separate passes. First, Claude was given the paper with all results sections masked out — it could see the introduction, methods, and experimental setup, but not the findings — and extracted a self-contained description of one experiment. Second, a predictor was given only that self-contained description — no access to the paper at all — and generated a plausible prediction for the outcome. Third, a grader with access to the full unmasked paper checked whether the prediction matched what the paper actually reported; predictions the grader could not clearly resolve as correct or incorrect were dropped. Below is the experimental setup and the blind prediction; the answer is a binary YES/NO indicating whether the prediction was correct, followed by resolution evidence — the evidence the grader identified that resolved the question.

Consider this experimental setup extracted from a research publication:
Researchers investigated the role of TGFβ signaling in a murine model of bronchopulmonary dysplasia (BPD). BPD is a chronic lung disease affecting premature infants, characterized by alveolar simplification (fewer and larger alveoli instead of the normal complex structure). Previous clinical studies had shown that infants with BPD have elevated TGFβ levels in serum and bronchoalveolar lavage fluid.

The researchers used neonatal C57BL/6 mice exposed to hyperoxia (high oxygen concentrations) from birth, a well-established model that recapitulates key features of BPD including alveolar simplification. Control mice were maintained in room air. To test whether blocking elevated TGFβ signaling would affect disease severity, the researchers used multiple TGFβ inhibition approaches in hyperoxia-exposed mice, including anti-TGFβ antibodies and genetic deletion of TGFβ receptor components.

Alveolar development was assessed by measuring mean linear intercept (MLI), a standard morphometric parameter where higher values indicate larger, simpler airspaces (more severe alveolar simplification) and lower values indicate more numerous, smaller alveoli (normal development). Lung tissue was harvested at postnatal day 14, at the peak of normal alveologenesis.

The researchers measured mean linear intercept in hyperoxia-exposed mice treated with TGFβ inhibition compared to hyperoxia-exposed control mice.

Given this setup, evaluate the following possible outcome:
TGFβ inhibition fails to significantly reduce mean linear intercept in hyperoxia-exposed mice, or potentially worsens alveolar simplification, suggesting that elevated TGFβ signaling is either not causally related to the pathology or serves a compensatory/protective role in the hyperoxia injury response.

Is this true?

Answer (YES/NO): YES